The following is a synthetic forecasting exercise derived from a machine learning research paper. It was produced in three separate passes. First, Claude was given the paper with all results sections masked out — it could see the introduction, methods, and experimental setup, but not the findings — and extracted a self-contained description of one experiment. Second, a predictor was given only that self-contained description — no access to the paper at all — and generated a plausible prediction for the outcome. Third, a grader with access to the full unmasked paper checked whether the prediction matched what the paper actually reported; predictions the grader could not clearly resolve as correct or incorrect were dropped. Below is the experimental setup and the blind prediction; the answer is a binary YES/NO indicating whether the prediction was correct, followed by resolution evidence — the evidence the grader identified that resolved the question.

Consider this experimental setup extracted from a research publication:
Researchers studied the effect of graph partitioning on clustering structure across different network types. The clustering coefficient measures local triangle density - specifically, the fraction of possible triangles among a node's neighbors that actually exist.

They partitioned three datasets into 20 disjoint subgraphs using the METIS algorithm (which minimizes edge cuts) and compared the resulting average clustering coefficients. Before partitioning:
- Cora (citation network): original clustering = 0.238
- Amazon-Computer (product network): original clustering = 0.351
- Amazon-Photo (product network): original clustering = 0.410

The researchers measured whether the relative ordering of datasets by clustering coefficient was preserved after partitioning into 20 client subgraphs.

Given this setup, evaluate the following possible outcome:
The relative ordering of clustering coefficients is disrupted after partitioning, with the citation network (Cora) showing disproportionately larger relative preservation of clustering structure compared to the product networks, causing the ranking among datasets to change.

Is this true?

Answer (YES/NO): NO